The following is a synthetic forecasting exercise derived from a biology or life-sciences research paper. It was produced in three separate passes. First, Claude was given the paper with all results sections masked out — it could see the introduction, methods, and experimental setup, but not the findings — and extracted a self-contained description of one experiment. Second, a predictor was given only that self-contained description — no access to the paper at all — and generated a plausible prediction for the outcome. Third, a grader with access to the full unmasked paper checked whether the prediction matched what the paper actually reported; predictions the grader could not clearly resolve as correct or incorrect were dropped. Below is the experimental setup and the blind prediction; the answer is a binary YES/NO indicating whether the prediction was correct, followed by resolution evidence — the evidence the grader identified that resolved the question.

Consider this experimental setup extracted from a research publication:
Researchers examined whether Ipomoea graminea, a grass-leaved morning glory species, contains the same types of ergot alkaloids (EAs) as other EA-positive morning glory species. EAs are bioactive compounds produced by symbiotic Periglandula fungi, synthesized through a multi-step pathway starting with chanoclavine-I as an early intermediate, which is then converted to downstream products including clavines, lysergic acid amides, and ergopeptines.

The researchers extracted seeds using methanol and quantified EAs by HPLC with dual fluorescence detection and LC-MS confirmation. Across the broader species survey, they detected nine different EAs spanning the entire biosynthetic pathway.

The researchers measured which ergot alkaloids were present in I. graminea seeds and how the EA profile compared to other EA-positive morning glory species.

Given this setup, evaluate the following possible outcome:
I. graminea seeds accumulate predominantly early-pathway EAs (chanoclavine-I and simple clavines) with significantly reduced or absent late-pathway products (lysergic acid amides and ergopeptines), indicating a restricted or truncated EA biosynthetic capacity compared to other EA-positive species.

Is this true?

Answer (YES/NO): NO